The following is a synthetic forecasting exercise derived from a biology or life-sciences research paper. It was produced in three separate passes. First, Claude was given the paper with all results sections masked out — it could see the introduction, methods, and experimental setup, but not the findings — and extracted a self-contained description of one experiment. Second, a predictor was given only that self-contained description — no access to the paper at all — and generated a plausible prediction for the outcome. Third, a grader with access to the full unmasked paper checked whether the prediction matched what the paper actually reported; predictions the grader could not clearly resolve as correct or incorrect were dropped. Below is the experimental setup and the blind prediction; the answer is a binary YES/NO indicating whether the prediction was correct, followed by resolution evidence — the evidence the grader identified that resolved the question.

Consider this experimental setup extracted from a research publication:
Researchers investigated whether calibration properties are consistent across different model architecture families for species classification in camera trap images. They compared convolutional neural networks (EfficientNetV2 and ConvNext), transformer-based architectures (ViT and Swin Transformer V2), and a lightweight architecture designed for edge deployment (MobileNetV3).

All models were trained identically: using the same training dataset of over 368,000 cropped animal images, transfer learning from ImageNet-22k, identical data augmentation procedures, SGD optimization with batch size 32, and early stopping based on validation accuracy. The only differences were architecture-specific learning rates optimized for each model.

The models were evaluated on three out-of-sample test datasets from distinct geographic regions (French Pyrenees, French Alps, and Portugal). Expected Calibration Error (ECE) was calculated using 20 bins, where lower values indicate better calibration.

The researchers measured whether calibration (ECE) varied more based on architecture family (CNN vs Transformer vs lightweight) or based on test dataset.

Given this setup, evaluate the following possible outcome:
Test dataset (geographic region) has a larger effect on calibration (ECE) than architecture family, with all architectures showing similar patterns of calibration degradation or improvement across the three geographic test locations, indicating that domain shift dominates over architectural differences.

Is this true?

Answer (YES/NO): NO